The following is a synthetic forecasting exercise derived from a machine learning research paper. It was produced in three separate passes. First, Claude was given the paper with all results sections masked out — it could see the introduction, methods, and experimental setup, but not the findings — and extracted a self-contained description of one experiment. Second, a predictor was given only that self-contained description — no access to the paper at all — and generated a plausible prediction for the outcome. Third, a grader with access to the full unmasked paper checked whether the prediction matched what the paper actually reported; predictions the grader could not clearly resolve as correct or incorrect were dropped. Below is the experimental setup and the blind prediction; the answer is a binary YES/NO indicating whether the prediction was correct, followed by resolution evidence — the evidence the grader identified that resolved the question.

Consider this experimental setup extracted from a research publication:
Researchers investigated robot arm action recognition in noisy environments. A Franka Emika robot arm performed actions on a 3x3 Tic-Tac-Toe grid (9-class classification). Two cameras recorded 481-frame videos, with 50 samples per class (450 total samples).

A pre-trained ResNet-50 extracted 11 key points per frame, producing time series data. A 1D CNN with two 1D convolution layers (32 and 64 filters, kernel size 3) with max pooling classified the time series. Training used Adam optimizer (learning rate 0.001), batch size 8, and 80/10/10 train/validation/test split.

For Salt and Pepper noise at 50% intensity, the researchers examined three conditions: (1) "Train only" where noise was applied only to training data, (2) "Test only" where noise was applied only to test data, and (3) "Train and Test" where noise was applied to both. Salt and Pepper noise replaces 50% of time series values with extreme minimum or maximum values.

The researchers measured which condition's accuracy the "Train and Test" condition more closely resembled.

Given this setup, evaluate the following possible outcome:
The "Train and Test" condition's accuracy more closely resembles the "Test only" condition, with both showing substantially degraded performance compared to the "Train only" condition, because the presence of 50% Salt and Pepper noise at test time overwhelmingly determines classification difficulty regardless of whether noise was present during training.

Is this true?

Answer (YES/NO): NO